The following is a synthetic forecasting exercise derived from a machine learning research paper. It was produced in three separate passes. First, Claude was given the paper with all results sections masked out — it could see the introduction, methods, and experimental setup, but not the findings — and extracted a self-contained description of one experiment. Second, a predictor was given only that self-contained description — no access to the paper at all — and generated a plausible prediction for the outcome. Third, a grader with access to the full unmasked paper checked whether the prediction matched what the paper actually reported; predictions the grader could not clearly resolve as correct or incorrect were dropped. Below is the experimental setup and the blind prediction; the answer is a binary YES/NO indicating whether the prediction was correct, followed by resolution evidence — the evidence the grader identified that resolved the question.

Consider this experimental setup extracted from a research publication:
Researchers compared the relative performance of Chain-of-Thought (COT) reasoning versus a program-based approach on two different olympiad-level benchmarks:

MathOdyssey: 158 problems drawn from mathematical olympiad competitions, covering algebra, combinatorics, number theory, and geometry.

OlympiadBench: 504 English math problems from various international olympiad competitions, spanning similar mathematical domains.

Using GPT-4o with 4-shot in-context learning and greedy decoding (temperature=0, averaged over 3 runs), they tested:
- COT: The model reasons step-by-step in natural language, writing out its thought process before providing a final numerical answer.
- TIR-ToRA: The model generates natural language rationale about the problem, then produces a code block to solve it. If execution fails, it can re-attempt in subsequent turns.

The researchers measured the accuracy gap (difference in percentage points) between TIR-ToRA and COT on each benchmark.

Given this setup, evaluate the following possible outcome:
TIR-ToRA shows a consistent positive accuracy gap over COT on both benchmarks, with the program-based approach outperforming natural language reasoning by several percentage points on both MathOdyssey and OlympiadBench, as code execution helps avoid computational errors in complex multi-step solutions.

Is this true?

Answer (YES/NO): NO